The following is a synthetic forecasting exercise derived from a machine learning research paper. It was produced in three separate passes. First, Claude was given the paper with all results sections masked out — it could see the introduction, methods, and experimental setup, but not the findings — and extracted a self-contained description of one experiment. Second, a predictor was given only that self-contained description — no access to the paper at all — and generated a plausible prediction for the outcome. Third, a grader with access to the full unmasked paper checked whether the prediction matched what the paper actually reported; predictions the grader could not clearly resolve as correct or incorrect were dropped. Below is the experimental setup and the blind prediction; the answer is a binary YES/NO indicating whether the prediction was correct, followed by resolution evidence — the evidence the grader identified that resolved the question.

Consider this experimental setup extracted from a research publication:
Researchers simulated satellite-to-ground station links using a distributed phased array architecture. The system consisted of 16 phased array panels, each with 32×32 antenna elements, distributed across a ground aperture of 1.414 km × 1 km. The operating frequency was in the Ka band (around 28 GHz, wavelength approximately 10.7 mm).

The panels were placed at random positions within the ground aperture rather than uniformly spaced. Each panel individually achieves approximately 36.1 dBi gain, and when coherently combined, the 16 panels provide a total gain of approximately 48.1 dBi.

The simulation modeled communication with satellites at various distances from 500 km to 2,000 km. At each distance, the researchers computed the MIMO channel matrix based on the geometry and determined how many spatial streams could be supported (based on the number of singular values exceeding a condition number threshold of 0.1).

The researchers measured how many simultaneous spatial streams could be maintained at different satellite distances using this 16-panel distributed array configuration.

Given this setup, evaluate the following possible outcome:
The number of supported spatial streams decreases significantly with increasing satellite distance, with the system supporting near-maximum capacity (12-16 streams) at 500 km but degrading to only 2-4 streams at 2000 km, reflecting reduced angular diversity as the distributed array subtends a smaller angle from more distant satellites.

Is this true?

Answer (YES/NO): NO